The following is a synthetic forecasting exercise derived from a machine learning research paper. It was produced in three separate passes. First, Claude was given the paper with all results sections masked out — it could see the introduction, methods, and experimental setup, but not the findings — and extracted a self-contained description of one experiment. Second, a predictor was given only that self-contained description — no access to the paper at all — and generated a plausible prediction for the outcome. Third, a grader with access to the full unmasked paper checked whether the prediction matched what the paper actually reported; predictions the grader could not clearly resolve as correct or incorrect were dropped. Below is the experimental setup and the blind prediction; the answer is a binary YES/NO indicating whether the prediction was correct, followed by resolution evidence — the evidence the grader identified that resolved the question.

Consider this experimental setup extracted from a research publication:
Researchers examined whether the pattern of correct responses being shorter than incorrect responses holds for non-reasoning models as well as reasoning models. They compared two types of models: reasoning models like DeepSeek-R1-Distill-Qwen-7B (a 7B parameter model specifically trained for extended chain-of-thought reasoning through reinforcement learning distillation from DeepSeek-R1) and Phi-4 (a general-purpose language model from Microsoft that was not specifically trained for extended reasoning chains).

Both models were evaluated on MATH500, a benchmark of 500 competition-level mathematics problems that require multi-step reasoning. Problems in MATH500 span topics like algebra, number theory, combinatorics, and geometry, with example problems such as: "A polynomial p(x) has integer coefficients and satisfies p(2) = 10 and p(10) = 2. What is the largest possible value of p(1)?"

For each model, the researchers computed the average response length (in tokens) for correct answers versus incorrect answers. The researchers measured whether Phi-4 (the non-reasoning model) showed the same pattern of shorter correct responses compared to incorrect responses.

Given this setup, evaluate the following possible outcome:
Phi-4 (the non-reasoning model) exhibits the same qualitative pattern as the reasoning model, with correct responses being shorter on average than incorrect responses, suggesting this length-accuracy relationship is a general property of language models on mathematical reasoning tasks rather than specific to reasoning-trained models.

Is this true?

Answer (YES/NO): YES